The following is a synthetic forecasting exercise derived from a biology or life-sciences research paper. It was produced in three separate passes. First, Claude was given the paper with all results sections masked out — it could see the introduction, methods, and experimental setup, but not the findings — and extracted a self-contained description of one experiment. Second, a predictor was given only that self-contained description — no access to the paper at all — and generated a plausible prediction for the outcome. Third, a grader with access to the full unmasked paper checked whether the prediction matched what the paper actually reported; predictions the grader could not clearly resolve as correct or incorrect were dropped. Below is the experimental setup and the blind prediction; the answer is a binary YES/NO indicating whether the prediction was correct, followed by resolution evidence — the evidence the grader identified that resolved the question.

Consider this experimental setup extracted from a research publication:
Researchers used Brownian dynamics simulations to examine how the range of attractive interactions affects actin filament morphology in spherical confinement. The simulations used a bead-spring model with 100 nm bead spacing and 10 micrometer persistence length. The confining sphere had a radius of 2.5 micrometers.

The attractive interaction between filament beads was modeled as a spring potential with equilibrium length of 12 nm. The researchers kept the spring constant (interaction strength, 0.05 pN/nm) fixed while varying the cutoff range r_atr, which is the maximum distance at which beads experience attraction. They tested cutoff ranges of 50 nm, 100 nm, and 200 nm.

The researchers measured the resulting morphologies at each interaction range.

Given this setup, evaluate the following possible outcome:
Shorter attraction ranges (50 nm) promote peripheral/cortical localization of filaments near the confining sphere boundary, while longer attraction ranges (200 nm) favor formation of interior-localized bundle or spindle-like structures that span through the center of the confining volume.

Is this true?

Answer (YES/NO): NO